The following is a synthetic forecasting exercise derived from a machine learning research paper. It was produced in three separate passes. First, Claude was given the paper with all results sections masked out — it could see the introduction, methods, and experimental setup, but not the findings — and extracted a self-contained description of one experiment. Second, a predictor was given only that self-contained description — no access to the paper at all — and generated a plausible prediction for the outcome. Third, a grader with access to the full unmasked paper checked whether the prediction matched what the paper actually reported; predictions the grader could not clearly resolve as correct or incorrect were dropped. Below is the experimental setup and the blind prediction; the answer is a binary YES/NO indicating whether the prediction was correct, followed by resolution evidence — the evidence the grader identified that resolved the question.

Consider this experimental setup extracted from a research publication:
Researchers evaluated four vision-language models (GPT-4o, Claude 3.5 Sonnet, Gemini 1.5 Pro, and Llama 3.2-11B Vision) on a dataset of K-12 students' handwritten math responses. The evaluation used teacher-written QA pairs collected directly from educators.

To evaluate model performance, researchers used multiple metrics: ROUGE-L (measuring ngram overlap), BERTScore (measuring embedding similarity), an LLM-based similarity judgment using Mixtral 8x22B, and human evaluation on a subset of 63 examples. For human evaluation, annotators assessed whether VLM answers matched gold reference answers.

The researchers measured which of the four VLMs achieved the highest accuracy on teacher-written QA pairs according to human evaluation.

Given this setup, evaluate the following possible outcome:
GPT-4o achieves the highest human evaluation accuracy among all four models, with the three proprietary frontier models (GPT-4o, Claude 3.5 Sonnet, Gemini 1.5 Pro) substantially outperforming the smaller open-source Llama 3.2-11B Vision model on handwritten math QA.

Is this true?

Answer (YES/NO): NO